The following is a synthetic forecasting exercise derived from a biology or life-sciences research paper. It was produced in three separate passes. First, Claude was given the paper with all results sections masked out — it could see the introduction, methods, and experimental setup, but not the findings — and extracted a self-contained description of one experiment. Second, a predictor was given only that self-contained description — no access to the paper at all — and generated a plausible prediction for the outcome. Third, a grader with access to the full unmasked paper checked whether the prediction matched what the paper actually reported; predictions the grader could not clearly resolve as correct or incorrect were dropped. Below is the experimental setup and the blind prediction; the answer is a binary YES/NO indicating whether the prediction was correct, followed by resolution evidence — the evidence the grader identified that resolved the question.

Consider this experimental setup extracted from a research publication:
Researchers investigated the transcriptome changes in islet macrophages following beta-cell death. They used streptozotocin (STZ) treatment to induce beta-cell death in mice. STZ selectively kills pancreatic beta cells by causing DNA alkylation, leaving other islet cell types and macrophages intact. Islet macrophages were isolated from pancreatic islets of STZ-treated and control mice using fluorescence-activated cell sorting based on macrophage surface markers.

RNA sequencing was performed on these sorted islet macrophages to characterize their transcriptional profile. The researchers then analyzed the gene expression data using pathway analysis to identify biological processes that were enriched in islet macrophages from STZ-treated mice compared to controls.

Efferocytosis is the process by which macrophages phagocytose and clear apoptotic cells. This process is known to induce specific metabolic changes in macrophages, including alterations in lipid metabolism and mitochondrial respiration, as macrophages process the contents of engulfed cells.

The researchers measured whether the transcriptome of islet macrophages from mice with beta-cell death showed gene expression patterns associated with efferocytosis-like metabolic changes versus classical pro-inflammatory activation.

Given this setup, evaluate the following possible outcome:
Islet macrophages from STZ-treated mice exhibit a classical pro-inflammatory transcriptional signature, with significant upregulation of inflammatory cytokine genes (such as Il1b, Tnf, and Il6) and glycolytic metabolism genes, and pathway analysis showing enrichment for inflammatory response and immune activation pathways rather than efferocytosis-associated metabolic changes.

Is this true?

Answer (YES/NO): NO